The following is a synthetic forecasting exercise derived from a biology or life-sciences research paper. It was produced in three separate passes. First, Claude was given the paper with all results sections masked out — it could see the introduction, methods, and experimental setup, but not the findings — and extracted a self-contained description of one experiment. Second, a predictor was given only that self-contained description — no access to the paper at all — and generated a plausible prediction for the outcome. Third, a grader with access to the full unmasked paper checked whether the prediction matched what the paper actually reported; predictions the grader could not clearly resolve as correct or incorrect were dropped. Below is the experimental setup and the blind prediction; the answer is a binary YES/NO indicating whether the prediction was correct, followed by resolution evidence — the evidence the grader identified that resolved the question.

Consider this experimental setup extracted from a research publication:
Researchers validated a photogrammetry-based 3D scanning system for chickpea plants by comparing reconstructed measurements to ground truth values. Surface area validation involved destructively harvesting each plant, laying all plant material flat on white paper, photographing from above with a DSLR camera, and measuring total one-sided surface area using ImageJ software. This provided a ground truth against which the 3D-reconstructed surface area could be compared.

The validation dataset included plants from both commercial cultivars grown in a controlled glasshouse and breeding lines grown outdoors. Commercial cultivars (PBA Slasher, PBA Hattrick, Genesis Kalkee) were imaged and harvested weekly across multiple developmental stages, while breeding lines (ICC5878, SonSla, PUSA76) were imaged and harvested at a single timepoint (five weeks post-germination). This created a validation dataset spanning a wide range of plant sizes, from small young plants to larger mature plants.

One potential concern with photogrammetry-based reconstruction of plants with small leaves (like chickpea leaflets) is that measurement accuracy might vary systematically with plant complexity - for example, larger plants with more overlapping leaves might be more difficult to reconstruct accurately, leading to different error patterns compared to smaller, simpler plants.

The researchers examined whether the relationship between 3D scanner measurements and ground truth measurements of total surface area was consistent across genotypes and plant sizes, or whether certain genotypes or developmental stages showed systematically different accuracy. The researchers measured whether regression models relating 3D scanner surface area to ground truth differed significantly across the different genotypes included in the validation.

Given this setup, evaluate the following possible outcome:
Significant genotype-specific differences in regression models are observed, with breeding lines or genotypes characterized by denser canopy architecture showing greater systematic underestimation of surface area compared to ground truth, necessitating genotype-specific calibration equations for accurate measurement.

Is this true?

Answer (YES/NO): NO